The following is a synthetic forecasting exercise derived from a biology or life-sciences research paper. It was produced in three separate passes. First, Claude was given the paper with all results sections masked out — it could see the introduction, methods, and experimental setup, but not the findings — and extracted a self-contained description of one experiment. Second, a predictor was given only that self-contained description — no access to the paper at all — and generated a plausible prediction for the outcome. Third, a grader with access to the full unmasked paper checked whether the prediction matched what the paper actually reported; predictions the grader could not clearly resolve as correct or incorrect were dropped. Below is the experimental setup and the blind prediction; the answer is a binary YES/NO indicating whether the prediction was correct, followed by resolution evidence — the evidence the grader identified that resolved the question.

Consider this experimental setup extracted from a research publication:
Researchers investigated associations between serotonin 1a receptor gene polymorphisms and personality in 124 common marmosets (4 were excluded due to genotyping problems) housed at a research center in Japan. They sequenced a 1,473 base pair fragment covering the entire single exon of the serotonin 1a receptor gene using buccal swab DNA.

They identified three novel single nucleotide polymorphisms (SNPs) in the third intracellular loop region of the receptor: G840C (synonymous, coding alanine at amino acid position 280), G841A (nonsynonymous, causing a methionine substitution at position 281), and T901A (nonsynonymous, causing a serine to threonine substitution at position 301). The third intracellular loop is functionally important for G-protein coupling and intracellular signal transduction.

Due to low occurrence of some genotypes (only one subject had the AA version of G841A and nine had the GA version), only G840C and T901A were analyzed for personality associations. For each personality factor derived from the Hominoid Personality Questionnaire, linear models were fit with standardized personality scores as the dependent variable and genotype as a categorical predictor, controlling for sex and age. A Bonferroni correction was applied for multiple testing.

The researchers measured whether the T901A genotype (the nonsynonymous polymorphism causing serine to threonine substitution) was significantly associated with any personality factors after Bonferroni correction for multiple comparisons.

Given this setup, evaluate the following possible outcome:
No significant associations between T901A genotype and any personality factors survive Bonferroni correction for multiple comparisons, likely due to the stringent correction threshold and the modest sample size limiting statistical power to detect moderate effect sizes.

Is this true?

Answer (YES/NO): YES